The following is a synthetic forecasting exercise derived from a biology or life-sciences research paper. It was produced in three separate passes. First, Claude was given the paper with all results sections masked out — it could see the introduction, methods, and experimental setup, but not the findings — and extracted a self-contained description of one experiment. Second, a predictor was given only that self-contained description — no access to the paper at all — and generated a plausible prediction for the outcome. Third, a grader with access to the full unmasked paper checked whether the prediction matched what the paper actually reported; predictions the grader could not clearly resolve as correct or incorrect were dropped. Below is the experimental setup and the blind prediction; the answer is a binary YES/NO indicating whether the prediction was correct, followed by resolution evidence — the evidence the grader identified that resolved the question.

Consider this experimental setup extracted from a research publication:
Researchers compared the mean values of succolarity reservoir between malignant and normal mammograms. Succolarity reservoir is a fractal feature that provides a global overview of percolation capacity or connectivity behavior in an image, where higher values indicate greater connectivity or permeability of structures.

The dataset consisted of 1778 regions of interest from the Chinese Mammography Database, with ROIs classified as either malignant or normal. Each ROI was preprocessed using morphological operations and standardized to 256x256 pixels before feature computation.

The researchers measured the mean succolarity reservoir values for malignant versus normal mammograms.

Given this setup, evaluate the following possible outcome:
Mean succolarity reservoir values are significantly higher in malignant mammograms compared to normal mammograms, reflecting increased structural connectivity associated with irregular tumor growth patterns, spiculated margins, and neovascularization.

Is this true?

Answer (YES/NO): NO